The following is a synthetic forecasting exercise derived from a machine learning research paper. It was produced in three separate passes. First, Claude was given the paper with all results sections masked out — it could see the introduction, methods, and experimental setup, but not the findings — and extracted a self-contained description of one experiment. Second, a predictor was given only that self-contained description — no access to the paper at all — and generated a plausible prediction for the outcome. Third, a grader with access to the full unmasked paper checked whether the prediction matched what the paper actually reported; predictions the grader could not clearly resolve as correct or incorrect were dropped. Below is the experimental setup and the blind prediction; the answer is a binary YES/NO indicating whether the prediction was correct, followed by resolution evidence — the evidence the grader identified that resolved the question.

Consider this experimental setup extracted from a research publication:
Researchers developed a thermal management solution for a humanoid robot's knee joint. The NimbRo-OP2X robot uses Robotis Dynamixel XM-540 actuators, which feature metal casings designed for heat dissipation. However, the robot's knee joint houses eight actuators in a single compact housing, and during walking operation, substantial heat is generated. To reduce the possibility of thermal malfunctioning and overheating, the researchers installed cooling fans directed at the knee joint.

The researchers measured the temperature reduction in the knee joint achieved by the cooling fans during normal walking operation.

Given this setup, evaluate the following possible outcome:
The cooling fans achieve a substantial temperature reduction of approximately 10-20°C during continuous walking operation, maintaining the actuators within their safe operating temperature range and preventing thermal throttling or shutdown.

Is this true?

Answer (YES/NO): YES